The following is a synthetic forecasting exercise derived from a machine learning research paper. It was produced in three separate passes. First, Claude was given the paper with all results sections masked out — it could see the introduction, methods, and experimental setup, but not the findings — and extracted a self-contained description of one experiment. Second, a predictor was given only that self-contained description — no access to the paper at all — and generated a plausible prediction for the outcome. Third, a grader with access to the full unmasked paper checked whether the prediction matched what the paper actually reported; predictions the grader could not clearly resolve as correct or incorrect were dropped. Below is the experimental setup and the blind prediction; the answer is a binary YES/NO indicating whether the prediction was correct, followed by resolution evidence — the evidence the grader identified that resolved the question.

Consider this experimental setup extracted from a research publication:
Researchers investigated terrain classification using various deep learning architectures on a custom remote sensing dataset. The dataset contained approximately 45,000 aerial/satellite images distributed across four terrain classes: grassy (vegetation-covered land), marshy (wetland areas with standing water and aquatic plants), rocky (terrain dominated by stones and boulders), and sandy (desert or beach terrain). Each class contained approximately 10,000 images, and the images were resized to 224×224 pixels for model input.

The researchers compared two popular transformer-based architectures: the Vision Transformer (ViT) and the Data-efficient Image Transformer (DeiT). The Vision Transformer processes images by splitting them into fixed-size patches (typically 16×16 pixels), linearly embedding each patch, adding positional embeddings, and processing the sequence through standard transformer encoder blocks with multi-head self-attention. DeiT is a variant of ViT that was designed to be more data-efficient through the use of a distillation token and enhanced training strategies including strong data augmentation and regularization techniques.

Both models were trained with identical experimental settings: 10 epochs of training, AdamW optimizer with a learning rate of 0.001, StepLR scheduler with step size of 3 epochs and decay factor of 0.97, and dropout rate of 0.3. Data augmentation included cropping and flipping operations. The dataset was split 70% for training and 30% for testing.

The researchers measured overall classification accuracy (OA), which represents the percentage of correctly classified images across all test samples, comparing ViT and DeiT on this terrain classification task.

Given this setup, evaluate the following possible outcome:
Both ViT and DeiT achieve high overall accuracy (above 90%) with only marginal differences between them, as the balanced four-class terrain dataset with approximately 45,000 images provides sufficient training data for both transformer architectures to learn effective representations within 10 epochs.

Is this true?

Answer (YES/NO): NO